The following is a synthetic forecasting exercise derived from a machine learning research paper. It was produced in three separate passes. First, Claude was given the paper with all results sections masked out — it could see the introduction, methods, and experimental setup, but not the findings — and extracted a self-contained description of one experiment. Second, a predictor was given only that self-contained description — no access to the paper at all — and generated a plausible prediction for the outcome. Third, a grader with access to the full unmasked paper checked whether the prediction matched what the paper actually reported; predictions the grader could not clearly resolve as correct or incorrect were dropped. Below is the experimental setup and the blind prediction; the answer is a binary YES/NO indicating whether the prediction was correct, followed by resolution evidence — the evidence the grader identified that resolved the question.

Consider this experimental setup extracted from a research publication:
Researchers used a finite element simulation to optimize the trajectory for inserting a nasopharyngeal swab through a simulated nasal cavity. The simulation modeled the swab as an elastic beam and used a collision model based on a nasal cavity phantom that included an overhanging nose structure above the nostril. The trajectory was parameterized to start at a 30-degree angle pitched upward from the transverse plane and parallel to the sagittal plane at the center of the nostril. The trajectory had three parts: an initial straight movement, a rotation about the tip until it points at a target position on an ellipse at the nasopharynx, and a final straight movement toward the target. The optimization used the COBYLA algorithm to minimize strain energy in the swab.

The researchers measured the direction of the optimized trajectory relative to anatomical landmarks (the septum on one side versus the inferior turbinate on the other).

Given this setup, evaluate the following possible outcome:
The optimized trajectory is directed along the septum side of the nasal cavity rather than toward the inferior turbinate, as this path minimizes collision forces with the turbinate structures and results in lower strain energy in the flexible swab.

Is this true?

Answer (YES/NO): YES